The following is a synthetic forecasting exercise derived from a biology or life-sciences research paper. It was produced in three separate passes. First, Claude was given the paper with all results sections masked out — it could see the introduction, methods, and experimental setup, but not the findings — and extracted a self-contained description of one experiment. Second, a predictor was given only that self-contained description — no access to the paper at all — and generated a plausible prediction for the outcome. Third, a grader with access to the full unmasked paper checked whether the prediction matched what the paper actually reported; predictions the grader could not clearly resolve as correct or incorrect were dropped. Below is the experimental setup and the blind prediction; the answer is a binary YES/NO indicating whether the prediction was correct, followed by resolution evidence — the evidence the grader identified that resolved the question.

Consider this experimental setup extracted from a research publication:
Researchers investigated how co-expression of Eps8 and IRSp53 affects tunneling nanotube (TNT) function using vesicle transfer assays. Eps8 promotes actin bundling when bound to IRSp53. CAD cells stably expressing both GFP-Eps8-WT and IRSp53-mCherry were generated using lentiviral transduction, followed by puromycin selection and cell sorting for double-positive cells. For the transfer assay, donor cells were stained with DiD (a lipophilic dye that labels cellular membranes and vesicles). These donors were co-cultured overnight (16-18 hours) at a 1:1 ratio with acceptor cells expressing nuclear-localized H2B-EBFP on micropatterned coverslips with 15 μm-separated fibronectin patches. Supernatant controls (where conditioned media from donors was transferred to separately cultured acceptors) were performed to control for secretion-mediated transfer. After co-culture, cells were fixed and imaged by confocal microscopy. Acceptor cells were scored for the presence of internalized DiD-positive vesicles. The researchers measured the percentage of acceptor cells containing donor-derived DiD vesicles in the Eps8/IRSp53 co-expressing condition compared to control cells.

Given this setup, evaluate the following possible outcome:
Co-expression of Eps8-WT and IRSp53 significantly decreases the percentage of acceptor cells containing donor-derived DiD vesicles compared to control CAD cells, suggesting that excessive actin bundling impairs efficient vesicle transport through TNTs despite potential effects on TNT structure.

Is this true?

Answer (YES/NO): NO